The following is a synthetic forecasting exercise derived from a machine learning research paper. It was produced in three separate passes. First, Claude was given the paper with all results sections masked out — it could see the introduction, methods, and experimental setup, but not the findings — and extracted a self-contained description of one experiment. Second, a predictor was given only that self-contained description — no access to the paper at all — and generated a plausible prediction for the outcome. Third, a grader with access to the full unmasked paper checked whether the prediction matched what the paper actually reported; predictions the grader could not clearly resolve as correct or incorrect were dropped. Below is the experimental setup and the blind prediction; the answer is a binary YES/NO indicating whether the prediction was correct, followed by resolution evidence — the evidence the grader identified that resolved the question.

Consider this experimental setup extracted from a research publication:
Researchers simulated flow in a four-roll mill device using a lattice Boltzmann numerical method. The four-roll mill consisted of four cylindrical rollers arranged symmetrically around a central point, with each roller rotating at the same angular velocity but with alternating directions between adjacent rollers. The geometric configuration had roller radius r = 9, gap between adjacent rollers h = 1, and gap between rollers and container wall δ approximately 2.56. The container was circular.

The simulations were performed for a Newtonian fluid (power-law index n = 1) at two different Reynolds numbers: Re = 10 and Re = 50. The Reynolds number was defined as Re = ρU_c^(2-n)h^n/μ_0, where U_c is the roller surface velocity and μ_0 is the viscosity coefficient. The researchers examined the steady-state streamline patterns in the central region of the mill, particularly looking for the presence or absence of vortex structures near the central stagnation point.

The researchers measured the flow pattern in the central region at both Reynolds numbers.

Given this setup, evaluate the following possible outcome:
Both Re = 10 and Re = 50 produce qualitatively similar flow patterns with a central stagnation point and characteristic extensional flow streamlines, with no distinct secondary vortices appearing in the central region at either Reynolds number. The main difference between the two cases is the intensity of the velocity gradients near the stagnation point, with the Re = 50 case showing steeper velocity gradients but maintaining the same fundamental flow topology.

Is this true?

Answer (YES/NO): NO